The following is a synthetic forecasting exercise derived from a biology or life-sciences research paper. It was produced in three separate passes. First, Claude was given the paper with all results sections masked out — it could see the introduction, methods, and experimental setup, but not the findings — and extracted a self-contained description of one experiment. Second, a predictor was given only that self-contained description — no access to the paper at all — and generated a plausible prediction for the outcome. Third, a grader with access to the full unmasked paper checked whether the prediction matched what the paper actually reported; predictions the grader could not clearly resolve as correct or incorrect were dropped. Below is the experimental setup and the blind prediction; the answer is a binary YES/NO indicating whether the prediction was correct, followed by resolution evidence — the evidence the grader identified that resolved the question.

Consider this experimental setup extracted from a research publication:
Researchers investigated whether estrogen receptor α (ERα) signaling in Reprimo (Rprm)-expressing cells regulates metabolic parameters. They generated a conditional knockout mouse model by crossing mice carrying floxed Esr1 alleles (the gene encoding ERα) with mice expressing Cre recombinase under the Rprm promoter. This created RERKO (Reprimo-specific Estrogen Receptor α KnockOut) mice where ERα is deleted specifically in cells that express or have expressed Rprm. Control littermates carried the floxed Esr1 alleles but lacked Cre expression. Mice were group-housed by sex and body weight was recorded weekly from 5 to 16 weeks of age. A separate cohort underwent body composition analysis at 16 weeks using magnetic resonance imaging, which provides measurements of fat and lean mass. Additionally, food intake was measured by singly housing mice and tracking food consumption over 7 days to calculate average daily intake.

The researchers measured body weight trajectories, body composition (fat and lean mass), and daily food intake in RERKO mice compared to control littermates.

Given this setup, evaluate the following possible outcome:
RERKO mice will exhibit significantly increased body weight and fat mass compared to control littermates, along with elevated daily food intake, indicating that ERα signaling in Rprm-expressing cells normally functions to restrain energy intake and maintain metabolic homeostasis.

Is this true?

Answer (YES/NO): NO